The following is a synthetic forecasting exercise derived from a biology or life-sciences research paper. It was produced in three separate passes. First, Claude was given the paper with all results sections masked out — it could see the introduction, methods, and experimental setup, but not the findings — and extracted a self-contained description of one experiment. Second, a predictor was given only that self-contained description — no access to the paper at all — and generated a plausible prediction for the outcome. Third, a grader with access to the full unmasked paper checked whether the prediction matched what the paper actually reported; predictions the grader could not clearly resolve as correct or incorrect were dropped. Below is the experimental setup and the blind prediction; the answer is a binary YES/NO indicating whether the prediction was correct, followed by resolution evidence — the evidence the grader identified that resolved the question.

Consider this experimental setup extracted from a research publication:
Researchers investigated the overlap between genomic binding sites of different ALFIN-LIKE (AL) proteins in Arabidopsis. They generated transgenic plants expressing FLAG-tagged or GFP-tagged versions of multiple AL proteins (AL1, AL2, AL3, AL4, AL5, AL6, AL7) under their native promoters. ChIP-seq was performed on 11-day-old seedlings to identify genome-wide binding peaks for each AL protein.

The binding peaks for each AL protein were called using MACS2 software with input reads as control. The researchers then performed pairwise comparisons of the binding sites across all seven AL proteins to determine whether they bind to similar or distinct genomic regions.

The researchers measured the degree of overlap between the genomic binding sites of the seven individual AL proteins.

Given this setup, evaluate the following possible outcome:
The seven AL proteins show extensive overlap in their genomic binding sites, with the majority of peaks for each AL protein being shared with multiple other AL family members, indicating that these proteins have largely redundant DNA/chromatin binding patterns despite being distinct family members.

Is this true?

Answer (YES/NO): YES